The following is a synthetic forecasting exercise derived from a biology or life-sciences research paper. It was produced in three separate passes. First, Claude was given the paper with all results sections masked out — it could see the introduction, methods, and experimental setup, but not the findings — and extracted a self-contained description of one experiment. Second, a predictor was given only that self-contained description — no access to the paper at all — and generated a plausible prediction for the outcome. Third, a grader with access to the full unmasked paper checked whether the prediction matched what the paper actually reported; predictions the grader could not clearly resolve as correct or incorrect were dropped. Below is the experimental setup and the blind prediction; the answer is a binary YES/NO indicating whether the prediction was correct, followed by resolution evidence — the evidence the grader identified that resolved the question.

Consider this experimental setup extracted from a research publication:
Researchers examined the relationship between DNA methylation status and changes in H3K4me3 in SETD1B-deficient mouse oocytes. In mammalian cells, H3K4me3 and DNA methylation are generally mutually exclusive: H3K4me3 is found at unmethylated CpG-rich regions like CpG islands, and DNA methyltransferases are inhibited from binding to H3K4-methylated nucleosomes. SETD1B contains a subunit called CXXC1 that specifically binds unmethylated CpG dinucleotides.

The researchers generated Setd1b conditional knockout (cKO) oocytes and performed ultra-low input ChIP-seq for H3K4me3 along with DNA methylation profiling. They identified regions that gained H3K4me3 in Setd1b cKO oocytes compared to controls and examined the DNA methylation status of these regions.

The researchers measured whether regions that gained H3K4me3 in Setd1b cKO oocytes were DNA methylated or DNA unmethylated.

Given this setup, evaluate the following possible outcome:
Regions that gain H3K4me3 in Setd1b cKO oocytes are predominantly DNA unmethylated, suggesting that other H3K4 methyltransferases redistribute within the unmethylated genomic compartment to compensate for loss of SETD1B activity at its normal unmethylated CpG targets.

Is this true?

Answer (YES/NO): YES